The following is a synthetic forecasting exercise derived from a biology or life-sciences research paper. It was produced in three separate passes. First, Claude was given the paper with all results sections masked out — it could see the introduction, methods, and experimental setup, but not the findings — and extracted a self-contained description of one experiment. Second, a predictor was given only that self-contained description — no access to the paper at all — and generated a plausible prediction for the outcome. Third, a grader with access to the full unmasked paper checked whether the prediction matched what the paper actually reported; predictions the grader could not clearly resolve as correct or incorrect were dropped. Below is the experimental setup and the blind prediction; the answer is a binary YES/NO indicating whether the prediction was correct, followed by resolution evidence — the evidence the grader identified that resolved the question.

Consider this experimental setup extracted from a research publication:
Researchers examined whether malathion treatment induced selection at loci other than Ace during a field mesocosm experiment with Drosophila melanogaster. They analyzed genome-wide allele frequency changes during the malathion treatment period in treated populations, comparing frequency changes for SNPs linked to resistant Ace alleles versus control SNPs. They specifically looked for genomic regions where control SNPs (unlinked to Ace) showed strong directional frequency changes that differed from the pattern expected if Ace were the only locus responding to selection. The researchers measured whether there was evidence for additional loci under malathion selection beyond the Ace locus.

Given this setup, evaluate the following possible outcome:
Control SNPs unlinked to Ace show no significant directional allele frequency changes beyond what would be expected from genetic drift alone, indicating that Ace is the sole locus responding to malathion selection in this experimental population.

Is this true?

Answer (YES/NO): NO